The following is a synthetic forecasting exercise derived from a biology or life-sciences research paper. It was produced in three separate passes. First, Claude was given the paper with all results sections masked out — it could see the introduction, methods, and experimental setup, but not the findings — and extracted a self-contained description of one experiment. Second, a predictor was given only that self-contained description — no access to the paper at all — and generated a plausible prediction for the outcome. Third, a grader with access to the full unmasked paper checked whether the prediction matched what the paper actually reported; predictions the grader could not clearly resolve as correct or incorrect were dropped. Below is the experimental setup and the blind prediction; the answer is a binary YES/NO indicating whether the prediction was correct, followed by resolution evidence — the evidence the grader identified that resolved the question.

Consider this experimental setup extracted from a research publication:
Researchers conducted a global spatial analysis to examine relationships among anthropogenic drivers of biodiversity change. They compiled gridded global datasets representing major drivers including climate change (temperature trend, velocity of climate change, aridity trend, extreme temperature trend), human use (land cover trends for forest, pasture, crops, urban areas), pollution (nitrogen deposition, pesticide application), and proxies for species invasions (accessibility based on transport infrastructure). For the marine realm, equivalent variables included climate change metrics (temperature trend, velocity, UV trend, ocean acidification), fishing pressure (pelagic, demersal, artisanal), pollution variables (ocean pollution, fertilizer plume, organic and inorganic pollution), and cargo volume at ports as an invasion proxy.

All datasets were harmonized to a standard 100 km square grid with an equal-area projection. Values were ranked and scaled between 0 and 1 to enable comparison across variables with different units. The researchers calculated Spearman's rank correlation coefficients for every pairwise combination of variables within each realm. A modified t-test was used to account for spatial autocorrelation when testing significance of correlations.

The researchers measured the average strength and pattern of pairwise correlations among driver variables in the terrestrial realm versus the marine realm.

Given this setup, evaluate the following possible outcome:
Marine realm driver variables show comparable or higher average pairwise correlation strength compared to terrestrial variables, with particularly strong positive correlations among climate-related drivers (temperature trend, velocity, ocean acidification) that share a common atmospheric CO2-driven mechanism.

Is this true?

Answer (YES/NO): NO